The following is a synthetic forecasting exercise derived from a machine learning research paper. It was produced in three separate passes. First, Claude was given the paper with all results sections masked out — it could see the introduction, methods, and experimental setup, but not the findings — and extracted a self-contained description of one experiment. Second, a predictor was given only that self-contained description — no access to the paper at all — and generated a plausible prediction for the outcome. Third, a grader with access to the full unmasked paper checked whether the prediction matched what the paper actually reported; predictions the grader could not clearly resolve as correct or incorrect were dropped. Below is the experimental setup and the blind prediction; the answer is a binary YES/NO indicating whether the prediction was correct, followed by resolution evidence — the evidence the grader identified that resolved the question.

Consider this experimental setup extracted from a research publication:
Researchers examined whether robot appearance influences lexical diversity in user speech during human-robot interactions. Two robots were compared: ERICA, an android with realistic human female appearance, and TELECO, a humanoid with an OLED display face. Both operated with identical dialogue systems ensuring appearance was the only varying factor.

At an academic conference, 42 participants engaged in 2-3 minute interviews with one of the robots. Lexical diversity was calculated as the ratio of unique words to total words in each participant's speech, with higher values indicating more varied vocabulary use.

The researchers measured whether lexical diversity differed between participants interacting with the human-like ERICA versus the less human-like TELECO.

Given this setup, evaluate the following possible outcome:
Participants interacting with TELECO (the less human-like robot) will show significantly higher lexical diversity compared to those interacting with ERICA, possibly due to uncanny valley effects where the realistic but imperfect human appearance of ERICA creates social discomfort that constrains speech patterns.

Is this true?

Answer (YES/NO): NO